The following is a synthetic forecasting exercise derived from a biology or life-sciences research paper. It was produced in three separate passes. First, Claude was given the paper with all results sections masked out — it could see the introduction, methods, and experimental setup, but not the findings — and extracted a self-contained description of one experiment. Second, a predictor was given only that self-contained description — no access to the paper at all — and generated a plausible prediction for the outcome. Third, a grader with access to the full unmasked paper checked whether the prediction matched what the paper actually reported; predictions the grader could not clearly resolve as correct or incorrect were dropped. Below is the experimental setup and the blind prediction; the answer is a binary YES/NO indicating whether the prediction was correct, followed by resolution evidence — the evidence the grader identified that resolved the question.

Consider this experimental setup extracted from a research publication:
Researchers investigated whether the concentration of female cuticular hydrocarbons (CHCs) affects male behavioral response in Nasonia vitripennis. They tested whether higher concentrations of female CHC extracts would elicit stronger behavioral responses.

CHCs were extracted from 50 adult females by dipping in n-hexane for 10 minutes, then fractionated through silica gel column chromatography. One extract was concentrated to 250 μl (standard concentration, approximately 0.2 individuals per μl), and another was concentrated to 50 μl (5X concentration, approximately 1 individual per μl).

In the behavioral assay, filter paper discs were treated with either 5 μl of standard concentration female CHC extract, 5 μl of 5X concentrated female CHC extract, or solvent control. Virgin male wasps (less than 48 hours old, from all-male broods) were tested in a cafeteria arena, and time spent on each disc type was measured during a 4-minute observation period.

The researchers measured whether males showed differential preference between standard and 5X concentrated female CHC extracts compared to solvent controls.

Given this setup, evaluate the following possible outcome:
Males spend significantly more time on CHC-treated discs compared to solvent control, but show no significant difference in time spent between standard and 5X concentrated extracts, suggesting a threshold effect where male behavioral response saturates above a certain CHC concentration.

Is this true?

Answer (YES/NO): NO